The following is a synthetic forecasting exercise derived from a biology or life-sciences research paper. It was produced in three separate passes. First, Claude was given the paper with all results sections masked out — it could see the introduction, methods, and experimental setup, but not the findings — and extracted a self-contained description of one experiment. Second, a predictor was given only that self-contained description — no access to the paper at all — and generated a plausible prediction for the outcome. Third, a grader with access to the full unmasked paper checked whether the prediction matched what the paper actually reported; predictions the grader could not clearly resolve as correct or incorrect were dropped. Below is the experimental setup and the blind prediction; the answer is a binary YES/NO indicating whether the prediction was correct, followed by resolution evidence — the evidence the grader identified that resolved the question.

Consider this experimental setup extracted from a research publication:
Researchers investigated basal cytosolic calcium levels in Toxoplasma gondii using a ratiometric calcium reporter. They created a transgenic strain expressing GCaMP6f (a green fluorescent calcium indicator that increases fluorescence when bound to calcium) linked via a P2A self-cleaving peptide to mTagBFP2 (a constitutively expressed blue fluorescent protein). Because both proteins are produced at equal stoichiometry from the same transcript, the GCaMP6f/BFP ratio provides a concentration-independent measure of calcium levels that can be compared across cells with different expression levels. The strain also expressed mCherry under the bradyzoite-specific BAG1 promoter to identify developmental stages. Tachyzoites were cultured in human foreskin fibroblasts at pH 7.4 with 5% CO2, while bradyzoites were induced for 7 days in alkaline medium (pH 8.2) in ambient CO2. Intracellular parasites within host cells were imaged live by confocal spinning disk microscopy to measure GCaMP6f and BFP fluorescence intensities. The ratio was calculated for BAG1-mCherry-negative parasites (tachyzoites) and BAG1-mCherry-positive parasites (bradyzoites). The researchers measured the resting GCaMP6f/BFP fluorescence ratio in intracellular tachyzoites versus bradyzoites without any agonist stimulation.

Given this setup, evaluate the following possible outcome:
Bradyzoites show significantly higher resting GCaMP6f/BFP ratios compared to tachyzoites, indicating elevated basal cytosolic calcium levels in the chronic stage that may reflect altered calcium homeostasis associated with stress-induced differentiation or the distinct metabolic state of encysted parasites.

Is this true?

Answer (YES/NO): NO